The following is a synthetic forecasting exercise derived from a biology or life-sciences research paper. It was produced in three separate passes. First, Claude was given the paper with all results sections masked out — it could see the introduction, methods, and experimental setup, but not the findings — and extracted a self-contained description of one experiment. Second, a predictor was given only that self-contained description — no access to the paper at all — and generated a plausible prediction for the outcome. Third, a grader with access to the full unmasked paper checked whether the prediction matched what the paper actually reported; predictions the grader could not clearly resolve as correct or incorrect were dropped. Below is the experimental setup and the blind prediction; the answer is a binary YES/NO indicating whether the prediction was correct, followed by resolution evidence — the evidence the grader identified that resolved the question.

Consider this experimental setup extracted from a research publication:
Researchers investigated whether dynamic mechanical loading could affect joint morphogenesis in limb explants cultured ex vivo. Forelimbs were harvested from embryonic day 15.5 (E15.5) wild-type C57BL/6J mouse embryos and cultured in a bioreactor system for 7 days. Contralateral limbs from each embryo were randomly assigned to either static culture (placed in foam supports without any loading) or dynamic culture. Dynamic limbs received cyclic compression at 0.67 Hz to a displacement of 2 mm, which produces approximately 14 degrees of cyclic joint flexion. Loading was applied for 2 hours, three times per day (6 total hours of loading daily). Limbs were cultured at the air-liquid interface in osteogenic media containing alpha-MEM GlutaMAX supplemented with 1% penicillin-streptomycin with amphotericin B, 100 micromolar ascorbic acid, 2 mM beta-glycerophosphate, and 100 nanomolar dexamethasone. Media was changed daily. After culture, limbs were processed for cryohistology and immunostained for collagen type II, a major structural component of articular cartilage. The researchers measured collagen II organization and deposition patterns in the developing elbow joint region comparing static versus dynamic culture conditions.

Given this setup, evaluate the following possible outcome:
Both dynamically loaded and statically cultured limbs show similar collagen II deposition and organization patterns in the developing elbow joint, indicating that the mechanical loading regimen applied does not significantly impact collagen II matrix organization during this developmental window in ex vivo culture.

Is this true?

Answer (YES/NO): NO